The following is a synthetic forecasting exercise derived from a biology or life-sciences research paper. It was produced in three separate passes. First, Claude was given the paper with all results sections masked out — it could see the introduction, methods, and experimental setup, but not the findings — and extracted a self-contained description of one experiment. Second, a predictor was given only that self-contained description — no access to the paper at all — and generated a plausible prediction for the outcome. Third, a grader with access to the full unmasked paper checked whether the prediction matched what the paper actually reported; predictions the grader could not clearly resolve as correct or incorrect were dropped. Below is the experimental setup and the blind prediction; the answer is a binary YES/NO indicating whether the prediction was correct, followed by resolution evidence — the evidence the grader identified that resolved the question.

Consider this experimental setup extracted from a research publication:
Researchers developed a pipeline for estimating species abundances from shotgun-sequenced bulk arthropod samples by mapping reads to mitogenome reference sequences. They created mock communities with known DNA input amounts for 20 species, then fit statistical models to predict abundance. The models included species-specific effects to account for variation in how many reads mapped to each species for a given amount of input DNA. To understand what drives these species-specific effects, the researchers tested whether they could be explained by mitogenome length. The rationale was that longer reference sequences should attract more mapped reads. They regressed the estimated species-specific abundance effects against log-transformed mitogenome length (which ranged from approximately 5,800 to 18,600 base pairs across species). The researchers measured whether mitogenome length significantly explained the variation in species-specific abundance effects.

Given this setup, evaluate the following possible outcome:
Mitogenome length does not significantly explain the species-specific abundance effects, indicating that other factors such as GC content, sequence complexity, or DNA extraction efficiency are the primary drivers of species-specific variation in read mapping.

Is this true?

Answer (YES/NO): YES